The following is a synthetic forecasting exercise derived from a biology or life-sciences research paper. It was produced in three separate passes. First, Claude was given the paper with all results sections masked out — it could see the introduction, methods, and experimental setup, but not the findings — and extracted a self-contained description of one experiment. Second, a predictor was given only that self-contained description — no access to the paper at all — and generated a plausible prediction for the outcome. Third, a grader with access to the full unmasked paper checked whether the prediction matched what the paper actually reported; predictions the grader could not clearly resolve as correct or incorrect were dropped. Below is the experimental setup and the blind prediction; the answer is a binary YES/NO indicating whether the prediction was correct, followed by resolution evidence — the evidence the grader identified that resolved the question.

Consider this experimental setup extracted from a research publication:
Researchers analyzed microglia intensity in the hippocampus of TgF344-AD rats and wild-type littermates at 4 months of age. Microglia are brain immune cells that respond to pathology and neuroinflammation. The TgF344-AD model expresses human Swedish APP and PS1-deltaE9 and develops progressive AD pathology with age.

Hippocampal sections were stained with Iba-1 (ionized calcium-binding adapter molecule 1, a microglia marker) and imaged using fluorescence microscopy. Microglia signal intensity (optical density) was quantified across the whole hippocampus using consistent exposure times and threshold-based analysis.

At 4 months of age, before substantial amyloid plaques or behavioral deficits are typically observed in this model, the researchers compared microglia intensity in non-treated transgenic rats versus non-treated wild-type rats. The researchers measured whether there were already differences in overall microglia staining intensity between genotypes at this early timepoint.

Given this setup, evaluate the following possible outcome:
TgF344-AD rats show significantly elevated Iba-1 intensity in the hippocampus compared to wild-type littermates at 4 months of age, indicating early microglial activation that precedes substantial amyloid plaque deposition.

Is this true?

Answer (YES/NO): NO